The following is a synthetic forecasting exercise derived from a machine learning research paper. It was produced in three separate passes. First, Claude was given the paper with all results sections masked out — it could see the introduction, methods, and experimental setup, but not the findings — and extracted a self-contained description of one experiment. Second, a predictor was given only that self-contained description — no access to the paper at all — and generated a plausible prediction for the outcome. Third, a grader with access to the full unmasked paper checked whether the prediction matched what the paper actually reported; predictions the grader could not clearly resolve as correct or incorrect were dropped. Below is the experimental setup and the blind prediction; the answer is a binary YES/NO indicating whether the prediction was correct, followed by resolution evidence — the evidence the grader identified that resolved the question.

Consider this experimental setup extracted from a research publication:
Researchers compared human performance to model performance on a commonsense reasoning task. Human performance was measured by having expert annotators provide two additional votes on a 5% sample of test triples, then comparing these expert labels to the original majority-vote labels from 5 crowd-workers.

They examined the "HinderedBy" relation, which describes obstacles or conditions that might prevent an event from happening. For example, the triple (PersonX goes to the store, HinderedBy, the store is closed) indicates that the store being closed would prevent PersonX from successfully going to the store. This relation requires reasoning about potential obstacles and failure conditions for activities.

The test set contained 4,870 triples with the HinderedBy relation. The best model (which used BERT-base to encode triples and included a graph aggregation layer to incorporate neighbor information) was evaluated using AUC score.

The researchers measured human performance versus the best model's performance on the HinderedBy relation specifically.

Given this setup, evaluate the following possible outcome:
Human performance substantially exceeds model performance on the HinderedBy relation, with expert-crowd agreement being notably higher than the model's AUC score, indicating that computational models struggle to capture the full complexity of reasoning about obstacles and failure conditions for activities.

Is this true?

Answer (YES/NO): YES